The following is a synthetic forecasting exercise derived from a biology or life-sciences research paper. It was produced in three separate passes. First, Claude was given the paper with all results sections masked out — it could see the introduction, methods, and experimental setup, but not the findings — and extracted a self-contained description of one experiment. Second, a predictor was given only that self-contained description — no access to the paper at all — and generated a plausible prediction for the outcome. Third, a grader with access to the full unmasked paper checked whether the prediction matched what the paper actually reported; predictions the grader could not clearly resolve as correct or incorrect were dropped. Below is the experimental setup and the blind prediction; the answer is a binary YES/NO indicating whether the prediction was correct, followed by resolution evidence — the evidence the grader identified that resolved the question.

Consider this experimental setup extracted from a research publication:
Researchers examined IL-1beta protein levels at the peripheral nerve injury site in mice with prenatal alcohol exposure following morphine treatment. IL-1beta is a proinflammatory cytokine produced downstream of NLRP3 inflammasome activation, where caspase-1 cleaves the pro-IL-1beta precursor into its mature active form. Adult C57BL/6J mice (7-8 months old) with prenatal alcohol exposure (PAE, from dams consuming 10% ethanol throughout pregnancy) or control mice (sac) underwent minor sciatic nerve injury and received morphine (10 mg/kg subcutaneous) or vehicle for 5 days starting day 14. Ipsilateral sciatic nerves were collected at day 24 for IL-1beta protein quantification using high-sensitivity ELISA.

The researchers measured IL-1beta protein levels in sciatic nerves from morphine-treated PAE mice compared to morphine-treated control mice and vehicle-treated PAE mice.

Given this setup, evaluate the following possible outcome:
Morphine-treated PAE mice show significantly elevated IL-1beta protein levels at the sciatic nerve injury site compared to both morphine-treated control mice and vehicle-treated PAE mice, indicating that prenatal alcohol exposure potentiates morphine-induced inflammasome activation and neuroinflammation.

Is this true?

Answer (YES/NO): YES